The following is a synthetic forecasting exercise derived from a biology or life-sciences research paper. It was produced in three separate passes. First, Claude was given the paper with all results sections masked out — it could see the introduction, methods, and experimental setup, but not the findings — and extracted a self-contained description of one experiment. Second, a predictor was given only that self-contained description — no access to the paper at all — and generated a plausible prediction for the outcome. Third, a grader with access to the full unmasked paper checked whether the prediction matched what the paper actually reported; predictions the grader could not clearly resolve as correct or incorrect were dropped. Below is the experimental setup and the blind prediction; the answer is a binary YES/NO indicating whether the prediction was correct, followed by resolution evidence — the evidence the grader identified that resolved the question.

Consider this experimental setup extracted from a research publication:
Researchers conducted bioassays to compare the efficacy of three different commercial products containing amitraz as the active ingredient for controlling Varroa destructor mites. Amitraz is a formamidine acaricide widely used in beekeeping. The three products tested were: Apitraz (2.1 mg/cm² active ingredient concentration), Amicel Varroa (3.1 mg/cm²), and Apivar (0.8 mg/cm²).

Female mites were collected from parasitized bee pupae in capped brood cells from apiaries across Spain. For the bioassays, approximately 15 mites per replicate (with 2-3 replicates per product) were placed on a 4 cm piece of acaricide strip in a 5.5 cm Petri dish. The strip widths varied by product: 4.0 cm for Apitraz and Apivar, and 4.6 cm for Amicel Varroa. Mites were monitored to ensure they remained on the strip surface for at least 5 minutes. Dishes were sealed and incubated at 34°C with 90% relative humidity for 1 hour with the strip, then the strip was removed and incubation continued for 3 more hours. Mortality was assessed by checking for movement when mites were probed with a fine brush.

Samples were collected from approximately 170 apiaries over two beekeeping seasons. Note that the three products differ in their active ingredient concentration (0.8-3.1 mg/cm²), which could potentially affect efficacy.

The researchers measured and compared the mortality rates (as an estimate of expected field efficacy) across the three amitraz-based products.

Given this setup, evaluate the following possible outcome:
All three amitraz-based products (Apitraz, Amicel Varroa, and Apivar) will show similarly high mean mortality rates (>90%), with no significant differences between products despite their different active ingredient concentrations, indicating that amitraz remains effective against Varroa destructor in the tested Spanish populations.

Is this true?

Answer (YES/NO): NO